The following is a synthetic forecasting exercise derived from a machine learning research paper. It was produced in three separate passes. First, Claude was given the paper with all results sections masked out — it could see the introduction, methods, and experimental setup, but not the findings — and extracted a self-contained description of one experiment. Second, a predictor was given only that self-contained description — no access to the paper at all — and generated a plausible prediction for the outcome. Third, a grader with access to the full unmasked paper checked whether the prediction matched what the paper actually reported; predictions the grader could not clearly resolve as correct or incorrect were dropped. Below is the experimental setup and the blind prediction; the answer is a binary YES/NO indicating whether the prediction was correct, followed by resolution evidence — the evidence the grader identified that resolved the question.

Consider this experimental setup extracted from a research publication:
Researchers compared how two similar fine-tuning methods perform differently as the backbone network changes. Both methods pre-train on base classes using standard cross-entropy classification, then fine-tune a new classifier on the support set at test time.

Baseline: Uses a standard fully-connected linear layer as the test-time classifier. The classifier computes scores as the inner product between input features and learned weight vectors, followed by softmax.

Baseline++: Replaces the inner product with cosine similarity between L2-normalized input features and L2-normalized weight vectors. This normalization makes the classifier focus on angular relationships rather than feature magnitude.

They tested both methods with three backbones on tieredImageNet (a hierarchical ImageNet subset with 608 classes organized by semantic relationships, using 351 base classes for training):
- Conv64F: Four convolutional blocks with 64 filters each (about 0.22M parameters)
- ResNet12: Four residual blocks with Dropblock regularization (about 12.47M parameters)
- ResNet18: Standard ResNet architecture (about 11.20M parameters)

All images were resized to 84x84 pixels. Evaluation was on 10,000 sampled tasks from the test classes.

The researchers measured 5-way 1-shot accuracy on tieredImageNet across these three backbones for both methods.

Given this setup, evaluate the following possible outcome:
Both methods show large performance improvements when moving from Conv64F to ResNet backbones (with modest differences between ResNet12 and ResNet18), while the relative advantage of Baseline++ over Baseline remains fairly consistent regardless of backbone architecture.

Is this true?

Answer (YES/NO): NO